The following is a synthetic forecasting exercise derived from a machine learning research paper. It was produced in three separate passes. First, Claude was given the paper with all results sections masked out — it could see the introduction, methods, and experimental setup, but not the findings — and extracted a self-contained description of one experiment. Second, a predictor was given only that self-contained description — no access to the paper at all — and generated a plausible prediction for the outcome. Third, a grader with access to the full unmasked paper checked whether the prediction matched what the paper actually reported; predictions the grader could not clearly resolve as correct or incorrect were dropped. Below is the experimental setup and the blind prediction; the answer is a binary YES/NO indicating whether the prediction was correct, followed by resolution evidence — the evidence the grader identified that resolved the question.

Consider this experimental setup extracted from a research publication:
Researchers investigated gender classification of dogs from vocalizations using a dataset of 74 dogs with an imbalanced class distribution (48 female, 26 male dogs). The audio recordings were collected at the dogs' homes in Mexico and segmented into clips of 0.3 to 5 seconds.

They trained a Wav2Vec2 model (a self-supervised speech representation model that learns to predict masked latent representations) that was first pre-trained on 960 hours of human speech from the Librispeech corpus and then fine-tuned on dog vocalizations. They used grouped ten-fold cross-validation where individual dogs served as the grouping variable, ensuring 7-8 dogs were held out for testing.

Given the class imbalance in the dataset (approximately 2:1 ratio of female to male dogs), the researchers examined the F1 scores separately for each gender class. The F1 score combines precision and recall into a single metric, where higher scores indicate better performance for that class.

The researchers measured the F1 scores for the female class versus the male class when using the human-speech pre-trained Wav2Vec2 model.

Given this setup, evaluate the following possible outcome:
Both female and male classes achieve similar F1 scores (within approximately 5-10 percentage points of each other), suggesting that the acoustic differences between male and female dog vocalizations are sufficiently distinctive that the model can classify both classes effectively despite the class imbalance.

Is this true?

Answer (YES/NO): NO